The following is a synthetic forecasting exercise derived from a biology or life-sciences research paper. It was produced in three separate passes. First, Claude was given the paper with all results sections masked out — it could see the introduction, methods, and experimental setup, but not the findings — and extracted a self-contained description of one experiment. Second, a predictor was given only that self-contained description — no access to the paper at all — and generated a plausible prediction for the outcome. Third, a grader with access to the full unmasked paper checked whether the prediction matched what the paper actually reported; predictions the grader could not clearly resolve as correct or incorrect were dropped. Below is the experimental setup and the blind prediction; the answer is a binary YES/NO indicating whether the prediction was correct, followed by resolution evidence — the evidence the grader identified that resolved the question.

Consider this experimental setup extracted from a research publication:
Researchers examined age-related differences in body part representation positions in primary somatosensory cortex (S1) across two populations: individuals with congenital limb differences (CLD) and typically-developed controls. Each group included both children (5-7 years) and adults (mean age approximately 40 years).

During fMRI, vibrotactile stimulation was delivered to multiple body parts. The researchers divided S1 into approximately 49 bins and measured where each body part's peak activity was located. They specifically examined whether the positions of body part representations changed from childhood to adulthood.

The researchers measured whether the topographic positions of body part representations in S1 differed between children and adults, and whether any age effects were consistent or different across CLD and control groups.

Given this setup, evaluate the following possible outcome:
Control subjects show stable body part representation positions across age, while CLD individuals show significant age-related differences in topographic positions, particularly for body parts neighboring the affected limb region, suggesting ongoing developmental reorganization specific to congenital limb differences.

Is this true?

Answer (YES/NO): NO